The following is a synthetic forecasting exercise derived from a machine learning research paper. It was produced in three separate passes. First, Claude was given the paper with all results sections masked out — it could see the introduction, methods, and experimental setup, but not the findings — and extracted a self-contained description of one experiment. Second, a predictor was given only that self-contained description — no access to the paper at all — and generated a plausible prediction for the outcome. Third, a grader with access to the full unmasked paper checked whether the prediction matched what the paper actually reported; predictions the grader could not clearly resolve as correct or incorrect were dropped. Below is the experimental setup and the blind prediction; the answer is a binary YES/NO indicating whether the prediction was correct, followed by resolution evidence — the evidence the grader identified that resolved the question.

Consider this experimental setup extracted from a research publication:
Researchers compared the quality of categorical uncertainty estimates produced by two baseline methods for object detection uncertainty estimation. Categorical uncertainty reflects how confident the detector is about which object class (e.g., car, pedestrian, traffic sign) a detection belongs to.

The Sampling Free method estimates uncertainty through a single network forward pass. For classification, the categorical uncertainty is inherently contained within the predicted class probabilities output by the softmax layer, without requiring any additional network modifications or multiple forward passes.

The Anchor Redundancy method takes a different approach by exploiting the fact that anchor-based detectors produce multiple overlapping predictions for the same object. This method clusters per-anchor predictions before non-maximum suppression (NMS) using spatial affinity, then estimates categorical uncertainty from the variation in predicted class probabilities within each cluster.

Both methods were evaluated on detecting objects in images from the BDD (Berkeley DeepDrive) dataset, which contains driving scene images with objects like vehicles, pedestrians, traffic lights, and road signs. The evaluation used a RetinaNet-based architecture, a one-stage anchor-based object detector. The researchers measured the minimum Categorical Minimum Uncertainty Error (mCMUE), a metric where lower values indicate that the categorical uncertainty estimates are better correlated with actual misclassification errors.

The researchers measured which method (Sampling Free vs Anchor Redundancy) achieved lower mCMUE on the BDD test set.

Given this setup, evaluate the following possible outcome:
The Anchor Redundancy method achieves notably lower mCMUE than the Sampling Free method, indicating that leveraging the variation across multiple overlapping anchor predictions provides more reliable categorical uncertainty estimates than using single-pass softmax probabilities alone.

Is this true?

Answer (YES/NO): NO